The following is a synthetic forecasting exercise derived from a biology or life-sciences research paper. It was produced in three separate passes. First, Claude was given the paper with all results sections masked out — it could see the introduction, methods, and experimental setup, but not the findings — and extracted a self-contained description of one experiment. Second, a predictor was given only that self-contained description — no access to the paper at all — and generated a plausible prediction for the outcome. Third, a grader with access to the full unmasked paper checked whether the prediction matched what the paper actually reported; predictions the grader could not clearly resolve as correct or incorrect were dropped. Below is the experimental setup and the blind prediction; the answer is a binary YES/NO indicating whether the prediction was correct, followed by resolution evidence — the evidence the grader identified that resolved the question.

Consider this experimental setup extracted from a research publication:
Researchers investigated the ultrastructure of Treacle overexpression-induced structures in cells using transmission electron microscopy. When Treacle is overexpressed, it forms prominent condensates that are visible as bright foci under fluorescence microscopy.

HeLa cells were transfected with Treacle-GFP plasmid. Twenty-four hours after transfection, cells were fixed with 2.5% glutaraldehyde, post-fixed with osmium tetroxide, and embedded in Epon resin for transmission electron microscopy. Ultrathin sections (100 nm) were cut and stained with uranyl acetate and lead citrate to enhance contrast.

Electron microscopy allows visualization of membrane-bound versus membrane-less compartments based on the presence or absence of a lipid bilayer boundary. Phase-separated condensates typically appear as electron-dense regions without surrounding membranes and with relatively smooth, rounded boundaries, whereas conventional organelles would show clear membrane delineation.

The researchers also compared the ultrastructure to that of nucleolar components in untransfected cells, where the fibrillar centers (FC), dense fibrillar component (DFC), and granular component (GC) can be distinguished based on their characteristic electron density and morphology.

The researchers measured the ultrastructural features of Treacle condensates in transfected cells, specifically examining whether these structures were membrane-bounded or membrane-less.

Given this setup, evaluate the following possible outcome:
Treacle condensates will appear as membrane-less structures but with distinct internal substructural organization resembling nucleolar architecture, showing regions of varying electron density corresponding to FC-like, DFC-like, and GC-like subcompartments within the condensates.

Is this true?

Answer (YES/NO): NO